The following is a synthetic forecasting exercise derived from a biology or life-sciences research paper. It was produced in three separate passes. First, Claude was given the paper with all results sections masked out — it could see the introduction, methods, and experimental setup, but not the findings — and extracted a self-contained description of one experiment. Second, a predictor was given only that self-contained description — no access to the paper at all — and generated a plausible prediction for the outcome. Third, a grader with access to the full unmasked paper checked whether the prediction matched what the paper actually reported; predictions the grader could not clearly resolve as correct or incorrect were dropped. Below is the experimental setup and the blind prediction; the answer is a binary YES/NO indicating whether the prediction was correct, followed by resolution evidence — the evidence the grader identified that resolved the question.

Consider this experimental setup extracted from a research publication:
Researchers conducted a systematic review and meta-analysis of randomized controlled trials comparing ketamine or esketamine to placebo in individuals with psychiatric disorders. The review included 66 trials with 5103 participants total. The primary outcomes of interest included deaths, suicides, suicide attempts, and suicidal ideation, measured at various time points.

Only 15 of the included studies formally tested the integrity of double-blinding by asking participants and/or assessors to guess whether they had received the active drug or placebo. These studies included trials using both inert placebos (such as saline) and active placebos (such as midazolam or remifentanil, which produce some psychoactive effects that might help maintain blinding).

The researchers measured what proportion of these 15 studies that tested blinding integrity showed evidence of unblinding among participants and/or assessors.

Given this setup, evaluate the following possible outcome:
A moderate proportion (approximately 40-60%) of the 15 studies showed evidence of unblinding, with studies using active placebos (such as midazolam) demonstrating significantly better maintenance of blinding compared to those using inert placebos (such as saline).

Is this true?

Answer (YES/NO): NO